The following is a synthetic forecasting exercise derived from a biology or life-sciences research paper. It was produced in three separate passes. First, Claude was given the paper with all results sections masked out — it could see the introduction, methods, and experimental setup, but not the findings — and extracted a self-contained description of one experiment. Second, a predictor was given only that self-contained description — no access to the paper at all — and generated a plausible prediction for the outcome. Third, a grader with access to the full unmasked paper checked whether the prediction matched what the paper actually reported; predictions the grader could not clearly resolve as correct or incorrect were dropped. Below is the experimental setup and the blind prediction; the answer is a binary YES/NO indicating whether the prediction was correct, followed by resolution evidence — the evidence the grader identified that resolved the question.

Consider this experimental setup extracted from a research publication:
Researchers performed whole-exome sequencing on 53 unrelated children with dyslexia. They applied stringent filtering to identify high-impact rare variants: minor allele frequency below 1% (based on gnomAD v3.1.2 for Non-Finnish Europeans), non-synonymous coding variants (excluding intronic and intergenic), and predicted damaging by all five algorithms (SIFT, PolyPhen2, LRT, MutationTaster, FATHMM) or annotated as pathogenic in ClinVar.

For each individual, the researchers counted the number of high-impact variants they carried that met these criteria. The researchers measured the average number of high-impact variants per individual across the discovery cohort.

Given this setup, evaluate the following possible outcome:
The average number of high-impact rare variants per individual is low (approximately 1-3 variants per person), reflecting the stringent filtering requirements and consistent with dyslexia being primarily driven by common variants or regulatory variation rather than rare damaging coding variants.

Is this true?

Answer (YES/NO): NO